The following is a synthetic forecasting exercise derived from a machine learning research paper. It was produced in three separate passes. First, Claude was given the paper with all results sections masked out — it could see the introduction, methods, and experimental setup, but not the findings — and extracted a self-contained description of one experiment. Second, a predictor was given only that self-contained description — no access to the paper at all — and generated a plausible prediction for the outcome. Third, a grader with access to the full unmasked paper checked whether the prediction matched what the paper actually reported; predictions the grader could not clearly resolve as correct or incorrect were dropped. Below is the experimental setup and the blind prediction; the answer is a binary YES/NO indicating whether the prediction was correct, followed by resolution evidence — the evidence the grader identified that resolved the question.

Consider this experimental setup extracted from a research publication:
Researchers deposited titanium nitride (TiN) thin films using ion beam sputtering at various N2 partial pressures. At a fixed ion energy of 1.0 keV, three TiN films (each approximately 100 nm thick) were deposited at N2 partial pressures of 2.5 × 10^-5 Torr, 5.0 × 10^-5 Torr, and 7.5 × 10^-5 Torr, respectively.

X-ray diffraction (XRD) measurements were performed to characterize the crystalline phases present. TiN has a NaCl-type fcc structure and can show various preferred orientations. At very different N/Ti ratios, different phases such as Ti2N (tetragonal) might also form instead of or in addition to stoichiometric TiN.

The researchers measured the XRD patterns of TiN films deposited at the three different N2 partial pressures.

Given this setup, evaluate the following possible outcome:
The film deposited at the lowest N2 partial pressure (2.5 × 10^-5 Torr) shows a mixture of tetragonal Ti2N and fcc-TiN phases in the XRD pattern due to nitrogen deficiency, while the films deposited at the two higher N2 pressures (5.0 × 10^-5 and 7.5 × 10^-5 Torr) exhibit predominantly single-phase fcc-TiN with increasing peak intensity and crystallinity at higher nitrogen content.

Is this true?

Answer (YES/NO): NO